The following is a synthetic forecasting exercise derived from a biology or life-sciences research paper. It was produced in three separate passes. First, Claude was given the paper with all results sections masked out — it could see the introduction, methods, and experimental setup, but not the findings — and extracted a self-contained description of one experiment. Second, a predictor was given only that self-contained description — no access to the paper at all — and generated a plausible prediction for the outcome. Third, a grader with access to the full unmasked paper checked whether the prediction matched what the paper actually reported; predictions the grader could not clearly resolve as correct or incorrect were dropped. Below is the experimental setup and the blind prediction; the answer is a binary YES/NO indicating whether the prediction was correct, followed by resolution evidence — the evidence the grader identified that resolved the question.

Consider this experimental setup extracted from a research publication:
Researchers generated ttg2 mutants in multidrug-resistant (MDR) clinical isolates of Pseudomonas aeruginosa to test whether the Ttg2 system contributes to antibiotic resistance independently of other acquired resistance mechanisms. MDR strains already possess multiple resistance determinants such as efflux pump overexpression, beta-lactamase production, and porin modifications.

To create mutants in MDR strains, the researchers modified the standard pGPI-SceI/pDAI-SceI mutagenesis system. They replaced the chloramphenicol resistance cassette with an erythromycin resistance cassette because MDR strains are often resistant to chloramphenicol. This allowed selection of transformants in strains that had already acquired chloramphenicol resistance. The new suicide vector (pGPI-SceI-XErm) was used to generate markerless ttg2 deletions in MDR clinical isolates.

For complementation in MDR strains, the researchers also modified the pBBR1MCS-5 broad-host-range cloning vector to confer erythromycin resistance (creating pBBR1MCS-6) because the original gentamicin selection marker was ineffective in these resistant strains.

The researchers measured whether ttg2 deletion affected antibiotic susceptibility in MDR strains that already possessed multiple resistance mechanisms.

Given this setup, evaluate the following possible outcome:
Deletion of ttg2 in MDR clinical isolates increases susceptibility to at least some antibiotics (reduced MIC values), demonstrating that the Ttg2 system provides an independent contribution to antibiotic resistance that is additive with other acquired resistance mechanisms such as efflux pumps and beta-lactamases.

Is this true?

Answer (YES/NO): YES